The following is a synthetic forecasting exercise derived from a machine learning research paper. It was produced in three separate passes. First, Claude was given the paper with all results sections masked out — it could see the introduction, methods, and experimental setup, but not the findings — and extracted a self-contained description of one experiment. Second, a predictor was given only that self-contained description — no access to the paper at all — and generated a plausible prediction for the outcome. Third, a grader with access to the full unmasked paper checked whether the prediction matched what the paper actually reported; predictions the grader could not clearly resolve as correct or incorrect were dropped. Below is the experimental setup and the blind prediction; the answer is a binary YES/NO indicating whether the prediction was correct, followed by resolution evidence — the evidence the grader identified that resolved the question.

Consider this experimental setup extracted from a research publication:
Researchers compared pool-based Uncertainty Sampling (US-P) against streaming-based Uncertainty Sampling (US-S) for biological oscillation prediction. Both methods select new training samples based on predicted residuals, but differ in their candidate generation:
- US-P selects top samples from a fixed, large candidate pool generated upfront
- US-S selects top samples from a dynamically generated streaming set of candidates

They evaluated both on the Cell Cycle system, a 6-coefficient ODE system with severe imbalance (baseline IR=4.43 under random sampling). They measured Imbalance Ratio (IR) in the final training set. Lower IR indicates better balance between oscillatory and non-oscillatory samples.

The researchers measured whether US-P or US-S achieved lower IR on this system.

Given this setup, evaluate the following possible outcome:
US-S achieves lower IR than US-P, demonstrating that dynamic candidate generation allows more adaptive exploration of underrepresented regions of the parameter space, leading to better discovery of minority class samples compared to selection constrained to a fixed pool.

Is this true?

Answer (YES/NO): NO